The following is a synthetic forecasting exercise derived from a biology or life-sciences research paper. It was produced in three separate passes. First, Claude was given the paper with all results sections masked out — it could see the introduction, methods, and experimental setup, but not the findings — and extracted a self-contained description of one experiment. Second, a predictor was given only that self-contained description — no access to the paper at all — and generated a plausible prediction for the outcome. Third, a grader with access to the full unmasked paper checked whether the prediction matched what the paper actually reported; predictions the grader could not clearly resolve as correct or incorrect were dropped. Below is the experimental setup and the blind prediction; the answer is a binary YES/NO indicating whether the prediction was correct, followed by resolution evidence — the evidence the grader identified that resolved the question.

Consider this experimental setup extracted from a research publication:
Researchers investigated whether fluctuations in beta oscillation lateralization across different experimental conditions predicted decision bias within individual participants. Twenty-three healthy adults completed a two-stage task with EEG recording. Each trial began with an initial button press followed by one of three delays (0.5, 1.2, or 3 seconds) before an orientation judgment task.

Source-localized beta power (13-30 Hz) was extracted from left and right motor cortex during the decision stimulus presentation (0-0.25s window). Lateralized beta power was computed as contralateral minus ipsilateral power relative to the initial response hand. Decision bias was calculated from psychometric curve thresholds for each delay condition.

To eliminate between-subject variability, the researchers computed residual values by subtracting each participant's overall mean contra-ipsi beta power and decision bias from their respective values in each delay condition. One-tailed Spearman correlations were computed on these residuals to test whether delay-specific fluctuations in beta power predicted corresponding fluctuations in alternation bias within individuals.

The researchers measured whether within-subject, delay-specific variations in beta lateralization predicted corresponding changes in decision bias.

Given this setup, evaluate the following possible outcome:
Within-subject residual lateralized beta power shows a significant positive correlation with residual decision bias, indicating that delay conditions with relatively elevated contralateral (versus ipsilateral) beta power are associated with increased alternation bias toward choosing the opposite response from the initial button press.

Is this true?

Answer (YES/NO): NO